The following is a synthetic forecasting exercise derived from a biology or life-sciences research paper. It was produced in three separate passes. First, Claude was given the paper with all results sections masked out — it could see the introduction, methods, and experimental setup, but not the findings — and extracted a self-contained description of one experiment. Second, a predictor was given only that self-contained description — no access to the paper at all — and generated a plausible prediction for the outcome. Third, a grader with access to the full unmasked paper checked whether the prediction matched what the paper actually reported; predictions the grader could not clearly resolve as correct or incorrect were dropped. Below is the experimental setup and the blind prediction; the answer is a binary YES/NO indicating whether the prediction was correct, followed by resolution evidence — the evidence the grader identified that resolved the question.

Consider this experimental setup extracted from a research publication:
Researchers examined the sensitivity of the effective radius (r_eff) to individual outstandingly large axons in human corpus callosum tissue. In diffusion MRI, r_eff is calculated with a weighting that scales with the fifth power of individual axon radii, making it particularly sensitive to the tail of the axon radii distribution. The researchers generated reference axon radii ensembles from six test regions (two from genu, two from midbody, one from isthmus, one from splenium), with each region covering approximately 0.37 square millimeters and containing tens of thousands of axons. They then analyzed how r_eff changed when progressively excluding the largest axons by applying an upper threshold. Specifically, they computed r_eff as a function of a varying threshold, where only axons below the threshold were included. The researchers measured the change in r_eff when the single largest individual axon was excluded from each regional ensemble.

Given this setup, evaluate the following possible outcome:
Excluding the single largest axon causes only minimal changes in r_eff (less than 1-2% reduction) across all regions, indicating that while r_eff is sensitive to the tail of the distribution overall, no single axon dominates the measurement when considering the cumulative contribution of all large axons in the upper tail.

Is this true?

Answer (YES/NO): NO